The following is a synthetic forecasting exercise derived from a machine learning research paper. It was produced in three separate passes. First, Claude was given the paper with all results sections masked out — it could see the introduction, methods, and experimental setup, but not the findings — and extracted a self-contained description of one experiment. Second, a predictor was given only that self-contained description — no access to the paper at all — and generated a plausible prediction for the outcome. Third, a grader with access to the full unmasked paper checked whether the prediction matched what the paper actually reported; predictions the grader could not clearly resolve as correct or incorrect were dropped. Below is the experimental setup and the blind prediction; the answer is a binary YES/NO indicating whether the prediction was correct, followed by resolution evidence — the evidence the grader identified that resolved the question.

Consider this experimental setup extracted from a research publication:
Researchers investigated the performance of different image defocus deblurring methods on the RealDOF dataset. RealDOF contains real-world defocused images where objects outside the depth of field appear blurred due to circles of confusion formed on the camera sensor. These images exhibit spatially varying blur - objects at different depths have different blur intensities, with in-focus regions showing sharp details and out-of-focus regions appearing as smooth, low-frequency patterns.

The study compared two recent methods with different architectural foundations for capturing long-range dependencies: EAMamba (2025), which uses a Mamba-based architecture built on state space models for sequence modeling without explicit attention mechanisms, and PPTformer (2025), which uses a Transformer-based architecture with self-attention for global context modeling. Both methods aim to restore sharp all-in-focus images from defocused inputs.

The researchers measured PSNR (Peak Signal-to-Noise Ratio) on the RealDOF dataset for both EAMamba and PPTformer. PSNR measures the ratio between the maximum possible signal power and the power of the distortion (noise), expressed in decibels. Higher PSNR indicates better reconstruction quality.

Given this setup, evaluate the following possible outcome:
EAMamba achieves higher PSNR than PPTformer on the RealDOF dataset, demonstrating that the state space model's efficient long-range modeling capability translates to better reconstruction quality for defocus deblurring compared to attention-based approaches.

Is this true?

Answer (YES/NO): NO